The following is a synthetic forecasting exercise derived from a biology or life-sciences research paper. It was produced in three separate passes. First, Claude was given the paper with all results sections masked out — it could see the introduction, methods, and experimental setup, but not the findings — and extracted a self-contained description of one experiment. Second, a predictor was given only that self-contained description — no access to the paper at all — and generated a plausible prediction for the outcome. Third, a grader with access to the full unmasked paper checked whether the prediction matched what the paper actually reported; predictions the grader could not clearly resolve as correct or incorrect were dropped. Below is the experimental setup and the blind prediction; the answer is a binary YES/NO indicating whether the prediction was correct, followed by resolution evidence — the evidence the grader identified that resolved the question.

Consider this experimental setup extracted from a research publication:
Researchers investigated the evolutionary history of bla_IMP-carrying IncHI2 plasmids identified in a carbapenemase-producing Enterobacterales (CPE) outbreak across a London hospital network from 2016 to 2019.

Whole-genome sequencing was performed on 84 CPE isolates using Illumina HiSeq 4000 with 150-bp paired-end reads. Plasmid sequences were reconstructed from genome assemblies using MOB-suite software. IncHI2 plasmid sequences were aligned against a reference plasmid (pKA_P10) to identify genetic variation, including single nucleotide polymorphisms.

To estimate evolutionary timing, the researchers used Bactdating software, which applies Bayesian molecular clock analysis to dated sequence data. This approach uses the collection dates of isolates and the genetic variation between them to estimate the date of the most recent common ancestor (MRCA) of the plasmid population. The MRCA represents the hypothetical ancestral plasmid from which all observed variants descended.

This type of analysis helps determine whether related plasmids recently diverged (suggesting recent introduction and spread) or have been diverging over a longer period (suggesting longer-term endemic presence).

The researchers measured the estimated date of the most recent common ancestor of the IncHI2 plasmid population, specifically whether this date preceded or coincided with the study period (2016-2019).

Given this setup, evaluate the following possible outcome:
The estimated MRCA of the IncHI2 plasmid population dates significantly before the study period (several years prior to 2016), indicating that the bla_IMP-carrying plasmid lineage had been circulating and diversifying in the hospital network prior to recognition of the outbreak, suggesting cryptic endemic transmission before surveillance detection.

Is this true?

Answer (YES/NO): NO